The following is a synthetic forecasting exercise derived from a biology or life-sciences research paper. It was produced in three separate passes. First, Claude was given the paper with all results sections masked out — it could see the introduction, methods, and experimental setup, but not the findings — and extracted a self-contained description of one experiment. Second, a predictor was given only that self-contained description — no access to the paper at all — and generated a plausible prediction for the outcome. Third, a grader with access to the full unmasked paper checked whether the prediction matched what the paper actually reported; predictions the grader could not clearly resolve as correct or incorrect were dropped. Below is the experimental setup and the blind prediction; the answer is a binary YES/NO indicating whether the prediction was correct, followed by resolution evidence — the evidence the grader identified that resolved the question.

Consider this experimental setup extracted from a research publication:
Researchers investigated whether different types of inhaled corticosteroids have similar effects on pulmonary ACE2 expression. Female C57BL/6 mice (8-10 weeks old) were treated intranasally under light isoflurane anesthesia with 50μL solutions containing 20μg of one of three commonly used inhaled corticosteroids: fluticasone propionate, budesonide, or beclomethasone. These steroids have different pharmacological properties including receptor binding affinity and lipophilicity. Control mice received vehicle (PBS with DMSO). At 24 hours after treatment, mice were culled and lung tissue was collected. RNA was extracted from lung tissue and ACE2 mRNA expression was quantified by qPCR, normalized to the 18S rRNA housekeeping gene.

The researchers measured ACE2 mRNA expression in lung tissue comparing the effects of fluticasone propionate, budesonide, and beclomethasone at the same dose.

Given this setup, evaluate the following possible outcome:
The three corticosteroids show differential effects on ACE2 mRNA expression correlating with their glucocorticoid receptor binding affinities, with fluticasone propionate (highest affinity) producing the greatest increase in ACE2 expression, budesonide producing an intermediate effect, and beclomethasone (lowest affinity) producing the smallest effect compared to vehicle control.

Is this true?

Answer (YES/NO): NO